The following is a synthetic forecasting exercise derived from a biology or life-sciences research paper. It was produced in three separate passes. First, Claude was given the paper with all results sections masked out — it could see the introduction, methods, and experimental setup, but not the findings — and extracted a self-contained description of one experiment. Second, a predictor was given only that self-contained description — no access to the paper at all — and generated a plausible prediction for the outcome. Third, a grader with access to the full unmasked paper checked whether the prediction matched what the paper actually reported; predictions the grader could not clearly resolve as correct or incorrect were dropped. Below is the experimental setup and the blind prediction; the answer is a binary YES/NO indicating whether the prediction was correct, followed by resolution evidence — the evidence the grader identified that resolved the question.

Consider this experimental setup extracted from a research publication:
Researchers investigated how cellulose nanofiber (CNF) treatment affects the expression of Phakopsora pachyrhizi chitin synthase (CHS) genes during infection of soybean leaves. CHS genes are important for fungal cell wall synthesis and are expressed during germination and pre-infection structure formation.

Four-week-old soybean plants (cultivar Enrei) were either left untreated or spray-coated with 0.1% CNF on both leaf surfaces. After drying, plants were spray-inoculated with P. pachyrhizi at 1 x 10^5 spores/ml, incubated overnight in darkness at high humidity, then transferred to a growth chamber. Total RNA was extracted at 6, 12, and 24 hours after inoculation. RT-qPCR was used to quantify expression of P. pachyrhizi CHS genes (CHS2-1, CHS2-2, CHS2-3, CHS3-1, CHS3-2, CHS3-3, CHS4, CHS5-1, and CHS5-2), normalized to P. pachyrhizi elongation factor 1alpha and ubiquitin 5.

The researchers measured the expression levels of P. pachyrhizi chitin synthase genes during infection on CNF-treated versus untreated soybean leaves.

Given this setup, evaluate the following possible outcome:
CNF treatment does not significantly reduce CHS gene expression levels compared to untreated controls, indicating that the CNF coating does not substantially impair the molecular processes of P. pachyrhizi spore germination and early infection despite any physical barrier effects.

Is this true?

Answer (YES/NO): NO